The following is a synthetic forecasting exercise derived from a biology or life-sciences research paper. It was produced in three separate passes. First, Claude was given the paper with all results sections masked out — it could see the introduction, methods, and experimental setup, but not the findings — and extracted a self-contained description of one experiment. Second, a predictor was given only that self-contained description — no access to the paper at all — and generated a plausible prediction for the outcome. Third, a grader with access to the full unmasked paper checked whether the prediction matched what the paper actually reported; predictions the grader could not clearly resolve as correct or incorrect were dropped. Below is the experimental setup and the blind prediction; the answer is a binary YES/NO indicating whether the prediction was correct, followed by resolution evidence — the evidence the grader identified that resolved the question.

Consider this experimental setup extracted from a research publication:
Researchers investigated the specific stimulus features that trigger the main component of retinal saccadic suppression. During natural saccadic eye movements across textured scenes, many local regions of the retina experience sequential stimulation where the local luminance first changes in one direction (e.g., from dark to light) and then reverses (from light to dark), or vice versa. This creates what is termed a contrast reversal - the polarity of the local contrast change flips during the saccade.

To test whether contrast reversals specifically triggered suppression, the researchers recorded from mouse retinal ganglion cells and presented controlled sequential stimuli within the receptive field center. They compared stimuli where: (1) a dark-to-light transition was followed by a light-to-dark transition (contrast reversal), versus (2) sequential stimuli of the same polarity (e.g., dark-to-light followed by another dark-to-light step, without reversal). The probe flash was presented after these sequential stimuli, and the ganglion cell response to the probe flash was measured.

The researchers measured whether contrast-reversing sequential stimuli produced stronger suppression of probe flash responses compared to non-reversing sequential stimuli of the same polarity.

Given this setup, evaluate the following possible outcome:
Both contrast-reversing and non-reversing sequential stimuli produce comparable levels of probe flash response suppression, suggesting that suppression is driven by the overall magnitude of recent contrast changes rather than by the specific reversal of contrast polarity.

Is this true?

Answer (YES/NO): NO